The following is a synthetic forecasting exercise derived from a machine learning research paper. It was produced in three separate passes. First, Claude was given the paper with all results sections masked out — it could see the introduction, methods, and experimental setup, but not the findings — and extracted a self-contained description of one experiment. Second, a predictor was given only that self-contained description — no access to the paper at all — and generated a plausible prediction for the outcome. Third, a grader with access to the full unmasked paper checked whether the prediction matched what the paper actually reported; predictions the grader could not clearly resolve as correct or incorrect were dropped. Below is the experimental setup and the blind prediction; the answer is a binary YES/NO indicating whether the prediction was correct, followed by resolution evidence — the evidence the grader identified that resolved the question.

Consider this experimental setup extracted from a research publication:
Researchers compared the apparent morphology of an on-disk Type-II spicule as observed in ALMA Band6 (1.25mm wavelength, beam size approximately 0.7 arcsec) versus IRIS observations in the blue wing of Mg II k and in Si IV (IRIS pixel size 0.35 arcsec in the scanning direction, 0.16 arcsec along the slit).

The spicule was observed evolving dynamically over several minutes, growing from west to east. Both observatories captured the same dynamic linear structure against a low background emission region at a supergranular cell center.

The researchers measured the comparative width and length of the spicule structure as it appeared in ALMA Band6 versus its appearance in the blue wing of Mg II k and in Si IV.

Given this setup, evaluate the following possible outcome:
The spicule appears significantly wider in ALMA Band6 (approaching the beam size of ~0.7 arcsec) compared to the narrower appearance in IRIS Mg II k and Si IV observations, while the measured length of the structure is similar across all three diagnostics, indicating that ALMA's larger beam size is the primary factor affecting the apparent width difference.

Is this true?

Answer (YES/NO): NO